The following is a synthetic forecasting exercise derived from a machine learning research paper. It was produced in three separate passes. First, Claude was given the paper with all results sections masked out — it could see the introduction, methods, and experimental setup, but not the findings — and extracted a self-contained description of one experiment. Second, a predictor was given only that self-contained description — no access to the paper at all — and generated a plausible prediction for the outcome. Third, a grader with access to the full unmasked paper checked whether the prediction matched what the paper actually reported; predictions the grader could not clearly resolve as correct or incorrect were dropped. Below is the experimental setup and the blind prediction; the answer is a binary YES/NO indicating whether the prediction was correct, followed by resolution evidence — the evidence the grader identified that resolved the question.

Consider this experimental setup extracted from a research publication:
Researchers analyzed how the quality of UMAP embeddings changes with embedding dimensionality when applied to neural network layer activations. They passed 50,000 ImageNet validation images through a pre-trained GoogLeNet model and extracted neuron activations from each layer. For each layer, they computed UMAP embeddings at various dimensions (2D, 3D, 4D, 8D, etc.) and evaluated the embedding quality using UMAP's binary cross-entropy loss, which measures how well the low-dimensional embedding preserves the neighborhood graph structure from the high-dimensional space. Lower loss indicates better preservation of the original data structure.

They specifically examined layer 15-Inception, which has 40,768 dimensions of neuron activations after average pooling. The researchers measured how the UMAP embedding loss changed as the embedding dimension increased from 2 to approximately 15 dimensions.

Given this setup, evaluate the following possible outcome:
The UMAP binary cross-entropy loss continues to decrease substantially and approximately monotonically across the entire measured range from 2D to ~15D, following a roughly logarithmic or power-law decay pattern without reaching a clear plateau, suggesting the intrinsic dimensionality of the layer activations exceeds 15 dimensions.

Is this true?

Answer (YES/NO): NO